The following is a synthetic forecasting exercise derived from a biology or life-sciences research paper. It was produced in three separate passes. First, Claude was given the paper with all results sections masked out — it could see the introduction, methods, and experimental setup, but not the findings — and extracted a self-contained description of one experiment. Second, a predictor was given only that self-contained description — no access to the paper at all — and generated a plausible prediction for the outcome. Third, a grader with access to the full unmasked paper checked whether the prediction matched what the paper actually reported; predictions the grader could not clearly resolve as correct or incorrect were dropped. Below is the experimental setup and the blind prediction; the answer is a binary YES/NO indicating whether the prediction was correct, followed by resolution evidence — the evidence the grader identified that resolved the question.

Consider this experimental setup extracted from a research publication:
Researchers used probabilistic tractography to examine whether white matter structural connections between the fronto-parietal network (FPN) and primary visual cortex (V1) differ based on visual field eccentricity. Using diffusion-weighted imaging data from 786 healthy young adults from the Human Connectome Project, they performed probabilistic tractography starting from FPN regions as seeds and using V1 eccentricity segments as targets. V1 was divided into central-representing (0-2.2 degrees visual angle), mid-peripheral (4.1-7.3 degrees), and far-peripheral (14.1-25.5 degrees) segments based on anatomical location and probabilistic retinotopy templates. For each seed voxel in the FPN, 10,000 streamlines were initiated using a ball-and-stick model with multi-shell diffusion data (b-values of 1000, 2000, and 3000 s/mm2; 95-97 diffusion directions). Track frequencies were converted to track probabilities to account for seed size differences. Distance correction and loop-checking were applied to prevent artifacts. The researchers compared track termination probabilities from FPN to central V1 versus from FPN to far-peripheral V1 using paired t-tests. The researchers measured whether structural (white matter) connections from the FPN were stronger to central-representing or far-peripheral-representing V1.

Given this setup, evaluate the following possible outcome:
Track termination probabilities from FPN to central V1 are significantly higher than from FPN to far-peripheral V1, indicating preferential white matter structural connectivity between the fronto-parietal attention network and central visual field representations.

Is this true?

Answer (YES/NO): YES